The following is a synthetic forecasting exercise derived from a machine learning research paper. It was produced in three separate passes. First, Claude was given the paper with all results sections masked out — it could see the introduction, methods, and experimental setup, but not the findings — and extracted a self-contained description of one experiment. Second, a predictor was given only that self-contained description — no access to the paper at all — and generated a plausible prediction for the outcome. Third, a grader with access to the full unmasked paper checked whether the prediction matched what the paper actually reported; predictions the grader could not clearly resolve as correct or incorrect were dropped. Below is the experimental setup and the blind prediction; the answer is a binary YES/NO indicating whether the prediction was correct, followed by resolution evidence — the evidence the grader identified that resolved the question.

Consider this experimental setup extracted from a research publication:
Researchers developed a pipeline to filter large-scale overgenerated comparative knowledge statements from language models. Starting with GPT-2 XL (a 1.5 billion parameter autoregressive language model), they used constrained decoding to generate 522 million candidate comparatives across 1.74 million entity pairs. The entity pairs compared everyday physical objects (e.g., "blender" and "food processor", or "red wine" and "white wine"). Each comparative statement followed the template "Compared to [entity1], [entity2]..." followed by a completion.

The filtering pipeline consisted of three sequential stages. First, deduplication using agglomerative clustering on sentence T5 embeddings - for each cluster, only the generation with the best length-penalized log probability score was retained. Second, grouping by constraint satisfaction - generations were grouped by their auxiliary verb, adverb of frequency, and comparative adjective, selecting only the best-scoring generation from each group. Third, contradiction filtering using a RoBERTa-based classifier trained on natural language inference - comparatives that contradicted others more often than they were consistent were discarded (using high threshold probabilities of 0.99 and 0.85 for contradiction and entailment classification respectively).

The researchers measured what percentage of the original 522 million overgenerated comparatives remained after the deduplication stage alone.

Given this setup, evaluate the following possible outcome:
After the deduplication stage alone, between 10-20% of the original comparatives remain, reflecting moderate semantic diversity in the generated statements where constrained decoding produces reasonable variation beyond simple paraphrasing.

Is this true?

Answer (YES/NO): YES